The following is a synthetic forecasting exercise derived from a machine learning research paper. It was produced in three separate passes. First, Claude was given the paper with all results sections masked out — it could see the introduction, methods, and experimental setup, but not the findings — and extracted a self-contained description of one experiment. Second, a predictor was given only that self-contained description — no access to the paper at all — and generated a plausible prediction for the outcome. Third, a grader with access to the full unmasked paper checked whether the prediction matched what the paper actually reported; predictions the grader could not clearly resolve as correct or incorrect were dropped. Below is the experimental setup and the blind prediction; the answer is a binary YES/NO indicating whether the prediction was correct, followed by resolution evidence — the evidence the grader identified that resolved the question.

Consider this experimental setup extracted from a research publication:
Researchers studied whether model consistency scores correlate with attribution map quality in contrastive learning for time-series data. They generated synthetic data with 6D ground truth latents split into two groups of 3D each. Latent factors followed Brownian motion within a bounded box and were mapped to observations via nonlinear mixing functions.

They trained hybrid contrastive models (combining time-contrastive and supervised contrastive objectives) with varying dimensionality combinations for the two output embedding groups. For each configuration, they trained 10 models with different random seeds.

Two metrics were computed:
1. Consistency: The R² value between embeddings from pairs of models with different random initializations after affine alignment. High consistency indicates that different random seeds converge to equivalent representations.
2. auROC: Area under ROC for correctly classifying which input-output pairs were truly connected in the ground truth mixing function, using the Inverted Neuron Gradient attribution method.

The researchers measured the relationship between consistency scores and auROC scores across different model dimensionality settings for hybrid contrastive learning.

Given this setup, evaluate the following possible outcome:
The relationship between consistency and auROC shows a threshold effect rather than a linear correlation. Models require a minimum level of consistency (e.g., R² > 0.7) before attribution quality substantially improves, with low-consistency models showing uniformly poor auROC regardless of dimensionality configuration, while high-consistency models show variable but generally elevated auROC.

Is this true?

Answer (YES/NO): NO